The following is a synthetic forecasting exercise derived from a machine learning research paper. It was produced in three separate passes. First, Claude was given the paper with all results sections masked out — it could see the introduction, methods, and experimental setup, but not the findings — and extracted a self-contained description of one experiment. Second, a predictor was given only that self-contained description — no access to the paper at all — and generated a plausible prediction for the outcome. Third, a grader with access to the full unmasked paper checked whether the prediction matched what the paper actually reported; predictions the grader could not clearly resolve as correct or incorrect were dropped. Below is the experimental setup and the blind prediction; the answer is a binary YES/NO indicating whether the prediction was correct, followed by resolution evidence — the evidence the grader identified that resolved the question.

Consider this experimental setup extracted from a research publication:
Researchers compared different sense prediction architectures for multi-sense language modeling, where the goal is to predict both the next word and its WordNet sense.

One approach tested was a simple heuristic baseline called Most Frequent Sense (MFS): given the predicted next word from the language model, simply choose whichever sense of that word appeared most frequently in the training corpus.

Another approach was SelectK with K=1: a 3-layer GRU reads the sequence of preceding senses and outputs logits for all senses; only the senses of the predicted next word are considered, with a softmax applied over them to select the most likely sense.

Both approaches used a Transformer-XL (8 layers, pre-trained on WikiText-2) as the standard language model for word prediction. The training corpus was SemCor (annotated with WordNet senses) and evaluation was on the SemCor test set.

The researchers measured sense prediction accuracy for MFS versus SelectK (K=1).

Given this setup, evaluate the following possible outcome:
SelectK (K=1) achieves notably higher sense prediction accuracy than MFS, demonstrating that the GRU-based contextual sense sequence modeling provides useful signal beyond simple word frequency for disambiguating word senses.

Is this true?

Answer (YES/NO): NO